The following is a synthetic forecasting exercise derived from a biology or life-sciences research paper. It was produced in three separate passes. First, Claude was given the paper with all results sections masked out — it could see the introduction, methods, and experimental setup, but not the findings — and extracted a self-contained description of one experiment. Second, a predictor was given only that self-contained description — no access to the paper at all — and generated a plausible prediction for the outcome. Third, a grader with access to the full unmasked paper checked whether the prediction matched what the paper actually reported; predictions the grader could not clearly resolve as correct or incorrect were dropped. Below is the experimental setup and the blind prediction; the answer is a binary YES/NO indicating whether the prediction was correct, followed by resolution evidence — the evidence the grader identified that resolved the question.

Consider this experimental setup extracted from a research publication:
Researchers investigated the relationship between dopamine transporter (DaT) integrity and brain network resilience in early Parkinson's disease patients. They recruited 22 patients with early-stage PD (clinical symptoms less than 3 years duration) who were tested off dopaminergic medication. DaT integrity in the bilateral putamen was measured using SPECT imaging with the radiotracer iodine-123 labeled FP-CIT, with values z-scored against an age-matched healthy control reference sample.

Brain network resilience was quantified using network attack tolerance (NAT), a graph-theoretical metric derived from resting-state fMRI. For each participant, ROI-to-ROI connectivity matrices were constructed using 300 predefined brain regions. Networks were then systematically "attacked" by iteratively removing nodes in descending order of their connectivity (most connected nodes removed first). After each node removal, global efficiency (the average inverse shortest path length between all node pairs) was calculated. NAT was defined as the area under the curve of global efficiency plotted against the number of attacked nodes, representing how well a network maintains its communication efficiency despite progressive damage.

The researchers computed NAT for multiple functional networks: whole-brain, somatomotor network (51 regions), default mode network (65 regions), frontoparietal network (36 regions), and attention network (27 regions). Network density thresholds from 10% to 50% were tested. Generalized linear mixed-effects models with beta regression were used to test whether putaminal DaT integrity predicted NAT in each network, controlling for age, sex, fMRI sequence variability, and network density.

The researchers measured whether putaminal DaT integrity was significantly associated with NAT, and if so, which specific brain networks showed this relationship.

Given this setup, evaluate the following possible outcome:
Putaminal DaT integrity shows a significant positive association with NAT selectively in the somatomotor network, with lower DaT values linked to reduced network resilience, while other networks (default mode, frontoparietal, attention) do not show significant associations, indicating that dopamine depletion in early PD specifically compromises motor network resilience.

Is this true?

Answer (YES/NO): YES